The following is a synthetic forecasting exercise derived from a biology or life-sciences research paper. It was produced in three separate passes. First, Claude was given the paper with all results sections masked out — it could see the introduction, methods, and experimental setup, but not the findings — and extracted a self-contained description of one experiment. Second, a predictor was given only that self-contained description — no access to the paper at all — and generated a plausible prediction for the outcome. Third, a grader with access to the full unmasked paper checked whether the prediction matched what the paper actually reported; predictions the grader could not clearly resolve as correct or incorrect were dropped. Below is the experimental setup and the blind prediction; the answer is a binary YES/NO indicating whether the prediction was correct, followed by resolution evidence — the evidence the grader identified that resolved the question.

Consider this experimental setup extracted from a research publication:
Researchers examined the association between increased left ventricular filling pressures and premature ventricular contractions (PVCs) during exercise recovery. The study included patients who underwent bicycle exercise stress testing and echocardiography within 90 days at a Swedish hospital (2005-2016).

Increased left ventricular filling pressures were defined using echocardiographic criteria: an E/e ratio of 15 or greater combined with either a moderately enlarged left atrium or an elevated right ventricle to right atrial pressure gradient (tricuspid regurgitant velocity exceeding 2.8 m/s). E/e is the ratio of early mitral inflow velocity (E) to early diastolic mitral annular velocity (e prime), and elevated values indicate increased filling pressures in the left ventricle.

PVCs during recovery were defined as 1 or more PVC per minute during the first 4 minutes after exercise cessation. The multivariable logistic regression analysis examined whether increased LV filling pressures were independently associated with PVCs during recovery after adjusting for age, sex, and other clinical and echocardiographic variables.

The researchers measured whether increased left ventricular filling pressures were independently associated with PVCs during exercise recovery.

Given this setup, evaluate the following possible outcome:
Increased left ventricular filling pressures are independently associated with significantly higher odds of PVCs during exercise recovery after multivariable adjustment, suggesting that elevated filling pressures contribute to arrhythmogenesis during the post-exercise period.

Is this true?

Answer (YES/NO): NO